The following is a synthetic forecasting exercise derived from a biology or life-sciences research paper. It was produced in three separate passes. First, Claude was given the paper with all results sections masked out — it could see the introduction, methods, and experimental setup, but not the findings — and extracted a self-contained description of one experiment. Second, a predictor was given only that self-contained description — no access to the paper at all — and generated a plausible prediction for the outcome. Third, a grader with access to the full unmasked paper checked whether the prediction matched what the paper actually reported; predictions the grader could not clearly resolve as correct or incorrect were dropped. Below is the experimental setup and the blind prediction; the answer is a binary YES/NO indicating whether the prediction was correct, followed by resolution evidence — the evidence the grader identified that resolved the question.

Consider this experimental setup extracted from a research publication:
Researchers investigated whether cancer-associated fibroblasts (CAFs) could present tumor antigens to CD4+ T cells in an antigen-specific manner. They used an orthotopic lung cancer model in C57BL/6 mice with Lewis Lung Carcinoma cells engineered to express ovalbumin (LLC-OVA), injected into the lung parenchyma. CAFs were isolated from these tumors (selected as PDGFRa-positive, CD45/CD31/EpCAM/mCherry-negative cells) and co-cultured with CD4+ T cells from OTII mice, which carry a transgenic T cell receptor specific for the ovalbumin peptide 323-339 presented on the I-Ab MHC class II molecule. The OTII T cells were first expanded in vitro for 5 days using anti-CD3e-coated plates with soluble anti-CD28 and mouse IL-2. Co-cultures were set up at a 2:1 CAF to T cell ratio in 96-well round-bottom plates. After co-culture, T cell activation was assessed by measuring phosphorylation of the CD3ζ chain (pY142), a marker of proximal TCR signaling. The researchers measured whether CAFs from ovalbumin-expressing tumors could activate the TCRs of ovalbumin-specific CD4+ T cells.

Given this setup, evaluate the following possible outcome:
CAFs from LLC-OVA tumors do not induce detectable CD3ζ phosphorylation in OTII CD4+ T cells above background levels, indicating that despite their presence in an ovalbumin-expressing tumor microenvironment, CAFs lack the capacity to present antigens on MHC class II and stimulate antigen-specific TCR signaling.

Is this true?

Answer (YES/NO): NO